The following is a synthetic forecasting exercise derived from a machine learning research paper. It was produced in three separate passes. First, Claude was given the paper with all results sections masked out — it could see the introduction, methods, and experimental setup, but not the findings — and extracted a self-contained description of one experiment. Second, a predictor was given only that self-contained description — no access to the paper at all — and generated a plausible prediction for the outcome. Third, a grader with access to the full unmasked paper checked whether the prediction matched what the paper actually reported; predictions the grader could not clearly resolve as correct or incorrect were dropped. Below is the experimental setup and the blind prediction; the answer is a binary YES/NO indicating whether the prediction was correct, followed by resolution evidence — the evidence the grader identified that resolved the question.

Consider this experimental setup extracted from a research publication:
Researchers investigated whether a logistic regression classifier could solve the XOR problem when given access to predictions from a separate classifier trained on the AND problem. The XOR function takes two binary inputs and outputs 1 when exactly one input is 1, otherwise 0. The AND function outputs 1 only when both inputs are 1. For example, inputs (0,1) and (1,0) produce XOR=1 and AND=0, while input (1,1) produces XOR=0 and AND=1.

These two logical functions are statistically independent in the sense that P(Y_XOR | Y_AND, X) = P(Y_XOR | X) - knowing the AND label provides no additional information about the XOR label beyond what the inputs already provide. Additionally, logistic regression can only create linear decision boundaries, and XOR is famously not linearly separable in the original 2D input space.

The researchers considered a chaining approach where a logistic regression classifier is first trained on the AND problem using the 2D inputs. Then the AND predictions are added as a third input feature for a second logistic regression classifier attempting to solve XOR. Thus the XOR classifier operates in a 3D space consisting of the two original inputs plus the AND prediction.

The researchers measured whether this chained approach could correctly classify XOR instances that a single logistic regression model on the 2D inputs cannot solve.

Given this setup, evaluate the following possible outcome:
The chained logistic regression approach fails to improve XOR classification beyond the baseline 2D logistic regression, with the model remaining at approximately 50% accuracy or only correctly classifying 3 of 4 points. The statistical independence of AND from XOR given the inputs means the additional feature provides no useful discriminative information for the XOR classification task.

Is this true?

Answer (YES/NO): NO